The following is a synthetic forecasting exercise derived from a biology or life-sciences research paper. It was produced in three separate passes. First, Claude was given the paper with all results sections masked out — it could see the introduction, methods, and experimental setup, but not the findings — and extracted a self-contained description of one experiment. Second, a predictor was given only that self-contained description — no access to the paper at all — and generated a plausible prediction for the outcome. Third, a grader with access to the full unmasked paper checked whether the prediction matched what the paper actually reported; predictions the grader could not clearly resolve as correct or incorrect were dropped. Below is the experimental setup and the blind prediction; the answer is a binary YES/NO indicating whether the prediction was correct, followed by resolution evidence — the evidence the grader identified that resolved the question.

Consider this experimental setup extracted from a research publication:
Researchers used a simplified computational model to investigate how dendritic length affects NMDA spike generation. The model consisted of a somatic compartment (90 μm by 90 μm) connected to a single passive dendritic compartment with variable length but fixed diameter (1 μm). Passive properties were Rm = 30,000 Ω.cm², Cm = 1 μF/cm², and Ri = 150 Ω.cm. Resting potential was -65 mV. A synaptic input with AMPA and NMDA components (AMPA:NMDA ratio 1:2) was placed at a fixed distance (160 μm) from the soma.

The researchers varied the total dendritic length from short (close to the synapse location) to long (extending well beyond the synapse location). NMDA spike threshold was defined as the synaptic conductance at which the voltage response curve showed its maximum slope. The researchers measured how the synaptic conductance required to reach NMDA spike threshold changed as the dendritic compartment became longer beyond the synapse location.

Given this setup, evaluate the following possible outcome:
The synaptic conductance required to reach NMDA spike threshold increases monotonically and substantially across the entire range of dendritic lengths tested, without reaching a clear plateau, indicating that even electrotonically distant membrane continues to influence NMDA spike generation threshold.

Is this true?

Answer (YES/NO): NO